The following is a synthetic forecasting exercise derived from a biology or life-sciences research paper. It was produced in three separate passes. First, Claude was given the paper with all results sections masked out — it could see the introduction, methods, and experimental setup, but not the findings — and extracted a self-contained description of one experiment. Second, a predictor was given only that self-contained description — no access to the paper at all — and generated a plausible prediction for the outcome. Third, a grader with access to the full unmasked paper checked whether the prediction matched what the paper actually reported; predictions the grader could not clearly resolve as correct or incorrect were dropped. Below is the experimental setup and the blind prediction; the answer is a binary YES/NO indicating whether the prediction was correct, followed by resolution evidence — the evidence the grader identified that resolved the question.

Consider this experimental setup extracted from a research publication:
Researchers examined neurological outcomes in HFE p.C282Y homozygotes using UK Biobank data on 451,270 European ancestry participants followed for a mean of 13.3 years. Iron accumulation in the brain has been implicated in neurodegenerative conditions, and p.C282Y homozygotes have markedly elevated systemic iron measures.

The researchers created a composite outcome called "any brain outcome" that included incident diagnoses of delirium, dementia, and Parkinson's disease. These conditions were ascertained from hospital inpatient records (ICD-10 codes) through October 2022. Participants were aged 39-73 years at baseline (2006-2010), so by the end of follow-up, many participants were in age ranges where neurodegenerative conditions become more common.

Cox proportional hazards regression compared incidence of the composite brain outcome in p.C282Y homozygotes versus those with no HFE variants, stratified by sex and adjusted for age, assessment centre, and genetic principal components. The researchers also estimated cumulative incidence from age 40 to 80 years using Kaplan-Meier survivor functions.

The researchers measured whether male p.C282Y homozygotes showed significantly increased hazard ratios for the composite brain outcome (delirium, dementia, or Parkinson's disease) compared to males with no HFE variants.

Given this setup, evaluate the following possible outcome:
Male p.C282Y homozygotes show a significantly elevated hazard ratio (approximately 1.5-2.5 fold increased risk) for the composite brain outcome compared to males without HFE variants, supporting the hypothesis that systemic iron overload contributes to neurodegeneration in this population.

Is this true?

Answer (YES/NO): YES